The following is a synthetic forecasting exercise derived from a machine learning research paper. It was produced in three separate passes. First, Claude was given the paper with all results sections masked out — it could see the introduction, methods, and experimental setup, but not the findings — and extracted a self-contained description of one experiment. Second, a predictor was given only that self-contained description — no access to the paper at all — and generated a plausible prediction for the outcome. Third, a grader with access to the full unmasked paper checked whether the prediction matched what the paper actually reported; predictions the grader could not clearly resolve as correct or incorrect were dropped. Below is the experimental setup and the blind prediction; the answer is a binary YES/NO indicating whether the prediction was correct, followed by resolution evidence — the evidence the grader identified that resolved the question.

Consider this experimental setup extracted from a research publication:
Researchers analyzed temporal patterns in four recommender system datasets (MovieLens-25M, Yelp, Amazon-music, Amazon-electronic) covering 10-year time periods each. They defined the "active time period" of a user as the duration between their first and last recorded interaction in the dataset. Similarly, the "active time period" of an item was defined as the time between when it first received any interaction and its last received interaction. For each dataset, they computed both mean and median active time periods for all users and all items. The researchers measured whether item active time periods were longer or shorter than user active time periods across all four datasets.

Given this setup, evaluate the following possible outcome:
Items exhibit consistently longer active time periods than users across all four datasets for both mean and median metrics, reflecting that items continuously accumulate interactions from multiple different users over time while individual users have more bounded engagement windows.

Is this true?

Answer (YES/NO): YES